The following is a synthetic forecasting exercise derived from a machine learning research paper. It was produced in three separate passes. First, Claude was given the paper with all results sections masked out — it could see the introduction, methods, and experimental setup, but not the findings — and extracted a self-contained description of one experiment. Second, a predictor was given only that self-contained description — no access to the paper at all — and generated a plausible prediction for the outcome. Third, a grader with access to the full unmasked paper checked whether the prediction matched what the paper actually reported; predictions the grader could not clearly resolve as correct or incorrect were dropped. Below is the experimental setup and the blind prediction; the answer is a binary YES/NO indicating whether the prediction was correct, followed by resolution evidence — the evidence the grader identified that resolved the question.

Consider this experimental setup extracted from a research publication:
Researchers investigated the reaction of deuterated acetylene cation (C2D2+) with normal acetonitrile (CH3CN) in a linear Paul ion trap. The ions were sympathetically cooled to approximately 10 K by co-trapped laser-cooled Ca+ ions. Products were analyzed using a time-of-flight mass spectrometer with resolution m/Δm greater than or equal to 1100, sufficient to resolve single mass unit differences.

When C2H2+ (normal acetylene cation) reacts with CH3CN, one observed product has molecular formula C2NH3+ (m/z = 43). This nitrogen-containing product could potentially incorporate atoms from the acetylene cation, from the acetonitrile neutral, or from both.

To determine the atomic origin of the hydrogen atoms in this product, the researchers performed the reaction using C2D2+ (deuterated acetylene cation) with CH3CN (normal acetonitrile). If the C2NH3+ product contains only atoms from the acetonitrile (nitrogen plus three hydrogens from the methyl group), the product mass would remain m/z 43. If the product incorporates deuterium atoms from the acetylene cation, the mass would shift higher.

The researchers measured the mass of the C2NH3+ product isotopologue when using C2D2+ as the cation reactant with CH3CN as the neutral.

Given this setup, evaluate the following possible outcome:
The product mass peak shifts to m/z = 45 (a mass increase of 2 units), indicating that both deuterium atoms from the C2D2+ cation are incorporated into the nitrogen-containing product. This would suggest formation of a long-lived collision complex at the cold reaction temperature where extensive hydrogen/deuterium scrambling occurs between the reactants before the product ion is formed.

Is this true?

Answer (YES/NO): NO